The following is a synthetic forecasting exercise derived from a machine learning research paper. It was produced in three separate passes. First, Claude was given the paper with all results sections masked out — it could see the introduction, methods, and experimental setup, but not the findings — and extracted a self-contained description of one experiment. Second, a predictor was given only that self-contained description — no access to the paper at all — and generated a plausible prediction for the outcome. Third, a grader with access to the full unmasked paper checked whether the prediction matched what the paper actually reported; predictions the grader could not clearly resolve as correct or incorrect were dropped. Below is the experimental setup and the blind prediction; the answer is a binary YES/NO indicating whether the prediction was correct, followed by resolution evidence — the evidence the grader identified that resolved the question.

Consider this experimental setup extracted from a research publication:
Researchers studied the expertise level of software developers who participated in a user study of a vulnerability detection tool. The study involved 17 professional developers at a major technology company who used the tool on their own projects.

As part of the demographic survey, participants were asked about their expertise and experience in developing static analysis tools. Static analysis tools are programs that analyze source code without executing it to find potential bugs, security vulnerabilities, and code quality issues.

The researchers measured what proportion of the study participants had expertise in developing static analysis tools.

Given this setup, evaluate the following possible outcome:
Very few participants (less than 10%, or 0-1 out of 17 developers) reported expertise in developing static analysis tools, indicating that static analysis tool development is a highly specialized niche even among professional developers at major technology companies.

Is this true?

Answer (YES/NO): NO